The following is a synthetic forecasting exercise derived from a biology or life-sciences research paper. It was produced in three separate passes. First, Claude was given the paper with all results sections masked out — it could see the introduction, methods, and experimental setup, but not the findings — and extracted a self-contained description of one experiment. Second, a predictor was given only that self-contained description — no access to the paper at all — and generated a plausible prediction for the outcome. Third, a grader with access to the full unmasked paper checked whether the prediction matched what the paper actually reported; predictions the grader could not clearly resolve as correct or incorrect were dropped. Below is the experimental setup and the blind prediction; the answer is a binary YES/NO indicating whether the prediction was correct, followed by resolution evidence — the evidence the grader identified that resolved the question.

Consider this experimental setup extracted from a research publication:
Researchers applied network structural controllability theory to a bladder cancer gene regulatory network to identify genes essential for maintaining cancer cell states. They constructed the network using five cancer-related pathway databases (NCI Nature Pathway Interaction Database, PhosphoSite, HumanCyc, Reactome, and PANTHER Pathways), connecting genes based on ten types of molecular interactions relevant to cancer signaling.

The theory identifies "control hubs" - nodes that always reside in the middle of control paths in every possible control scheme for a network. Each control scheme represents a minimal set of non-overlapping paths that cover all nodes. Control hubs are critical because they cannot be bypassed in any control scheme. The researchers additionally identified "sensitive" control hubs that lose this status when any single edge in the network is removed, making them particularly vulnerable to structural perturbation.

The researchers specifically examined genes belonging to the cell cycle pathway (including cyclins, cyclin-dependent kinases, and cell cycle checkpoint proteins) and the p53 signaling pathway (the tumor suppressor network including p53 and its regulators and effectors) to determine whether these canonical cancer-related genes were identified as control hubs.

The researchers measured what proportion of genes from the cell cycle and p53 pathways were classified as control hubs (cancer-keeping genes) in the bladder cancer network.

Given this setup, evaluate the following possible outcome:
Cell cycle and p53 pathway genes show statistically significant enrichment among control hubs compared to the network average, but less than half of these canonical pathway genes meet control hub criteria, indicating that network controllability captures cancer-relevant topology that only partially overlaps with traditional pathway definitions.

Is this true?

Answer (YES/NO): NO